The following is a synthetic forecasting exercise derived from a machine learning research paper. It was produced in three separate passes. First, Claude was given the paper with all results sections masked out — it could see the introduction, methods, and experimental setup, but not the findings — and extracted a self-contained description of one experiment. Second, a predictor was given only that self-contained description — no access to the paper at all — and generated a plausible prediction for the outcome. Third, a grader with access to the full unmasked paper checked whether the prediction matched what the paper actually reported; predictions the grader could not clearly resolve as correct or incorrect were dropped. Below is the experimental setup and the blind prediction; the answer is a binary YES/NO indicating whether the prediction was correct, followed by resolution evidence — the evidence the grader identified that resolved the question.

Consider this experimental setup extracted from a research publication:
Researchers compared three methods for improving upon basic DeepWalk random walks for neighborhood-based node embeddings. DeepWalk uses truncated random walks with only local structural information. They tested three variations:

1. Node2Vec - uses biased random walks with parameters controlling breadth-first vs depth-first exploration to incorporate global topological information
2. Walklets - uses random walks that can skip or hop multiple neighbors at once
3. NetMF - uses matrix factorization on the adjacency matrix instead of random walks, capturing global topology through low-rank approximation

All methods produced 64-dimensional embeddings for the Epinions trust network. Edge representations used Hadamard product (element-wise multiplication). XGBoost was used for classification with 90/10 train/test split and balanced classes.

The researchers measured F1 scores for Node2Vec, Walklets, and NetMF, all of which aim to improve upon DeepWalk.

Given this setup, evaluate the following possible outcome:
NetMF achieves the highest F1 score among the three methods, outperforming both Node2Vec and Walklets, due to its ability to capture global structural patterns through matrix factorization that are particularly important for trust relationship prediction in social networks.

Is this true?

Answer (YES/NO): NO